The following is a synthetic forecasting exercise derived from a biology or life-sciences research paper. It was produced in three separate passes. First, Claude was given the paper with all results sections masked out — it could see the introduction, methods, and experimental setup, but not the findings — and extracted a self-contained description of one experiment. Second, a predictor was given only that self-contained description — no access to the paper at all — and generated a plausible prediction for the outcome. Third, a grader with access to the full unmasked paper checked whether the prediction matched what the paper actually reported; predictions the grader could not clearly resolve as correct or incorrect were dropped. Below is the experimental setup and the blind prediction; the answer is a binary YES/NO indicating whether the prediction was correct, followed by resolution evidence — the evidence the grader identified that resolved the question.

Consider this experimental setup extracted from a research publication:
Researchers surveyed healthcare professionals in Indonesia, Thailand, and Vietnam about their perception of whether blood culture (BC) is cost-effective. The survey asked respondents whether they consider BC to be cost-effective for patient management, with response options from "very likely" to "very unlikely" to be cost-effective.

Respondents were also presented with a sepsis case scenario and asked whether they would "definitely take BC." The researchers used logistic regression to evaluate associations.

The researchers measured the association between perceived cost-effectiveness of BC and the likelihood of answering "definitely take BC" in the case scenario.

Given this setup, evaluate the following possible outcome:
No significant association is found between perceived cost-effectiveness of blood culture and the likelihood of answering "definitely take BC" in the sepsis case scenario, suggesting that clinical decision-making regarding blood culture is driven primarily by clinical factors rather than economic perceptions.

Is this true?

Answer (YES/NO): NO